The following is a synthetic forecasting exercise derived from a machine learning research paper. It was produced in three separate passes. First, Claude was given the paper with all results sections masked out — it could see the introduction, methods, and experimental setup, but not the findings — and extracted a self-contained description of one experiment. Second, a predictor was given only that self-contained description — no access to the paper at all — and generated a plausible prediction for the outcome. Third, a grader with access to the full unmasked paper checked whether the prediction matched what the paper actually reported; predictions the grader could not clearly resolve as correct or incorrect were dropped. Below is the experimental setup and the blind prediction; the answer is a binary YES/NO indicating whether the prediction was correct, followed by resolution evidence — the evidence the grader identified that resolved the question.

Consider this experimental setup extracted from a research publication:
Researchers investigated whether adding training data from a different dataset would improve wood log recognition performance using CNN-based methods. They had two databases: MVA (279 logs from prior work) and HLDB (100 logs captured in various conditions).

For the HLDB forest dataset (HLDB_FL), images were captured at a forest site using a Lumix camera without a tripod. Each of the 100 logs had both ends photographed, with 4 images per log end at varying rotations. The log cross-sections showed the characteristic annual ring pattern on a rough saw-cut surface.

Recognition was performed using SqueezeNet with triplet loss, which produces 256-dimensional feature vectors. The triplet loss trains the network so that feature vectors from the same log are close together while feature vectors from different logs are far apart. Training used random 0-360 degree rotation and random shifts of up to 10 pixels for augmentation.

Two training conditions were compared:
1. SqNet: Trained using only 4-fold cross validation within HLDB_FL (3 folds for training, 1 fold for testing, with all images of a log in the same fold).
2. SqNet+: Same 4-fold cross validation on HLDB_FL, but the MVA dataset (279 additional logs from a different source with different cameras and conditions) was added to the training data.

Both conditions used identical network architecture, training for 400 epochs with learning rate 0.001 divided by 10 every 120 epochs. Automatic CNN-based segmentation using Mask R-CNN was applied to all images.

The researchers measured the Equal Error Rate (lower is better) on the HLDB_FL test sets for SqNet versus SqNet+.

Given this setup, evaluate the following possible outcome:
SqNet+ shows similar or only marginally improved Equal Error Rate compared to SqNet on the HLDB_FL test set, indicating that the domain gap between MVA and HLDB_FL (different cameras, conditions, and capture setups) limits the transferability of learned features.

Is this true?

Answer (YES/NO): NO